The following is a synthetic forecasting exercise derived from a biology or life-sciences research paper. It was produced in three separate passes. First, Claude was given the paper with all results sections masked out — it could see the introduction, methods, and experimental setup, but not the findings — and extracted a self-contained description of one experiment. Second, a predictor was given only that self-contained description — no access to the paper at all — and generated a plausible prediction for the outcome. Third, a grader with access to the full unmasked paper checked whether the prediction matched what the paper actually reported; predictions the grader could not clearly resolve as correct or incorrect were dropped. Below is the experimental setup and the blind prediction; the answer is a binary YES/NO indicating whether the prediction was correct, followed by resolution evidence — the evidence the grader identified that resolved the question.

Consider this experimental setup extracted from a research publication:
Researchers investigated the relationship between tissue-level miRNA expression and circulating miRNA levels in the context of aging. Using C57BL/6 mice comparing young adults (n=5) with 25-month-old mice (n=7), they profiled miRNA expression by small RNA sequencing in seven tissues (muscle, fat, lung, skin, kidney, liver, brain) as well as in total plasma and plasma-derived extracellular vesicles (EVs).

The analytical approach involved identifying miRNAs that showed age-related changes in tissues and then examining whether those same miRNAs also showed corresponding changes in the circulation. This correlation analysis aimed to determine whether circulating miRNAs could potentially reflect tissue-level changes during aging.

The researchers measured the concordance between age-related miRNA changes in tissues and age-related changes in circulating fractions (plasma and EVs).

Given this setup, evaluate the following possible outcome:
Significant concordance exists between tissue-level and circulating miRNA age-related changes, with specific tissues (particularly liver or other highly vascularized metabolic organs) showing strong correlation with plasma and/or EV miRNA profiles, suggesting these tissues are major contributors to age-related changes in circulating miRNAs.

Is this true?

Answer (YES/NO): NO